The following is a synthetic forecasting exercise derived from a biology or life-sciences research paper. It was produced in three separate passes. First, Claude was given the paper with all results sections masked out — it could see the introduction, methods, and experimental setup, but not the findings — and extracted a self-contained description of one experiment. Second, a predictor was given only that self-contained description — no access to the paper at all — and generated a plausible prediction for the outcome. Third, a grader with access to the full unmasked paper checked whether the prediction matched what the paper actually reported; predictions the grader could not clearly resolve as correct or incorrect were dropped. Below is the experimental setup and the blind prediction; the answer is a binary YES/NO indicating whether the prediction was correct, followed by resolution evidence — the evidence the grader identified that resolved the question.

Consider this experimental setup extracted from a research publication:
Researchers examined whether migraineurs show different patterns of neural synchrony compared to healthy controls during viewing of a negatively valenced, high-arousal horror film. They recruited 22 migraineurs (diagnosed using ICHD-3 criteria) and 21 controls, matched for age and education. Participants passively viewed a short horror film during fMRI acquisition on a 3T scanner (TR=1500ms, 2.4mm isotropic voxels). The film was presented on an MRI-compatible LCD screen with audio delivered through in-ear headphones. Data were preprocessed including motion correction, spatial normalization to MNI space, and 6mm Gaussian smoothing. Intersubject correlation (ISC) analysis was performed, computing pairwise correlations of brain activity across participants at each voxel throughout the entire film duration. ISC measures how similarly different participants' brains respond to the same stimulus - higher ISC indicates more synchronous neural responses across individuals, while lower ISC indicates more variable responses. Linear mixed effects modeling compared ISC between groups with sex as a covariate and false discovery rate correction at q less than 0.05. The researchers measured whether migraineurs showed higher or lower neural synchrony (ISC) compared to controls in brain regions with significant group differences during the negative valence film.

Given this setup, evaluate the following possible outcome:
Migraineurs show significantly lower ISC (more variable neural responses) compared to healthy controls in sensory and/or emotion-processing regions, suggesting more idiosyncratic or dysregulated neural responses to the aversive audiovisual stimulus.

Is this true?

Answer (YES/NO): NO